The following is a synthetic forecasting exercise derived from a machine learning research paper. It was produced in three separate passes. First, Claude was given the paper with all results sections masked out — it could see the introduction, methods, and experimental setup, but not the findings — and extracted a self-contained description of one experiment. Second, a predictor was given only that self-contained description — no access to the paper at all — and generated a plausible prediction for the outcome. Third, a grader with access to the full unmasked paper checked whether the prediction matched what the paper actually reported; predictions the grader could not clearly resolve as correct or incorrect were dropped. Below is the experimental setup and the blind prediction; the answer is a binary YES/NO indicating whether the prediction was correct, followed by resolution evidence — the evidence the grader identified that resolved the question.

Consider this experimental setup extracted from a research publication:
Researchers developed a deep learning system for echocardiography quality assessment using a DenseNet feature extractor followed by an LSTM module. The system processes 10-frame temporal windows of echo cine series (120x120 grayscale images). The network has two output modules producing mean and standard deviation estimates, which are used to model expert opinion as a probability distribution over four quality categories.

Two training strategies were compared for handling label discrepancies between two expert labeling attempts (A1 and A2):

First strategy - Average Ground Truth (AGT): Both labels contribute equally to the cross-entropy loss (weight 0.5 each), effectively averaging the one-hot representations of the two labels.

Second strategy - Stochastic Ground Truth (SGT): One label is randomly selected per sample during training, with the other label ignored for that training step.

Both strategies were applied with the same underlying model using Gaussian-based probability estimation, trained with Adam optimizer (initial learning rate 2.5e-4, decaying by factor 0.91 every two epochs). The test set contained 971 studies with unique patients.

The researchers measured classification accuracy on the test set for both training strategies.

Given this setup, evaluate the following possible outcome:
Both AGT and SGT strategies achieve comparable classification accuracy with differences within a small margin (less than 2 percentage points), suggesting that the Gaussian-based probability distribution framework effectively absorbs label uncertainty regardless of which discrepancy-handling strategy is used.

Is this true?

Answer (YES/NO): NO